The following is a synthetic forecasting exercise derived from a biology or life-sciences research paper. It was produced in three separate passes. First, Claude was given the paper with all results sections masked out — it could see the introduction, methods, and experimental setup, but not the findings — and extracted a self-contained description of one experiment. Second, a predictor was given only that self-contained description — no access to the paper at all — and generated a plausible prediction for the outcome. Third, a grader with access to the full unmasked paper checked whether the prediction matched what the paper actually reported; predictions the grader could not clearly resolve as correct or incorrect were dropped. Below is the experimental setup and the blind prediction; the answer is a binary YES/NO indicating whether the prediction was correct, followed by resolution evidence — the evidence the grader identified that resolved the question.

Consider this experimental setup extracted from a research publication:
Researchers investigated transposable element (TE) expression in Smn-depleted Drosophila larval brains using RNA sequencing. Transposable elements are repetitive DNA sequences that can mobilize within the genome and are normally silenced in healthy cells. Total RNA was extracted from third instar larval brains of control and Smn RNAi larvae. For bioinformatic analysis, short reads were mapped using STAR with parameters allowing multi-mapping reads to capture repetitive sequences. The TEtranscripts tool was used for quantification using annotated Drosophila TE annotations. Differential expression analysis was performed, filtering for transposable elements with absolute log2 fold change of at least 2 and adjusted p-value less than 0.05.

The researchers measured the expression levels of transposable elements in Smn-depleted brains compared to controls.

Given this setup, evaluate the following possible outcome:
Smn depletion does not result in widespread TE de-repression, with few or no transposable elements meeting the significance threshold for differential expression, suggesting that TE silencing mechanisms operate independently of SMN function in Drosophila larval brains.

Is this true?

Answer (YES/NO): NO